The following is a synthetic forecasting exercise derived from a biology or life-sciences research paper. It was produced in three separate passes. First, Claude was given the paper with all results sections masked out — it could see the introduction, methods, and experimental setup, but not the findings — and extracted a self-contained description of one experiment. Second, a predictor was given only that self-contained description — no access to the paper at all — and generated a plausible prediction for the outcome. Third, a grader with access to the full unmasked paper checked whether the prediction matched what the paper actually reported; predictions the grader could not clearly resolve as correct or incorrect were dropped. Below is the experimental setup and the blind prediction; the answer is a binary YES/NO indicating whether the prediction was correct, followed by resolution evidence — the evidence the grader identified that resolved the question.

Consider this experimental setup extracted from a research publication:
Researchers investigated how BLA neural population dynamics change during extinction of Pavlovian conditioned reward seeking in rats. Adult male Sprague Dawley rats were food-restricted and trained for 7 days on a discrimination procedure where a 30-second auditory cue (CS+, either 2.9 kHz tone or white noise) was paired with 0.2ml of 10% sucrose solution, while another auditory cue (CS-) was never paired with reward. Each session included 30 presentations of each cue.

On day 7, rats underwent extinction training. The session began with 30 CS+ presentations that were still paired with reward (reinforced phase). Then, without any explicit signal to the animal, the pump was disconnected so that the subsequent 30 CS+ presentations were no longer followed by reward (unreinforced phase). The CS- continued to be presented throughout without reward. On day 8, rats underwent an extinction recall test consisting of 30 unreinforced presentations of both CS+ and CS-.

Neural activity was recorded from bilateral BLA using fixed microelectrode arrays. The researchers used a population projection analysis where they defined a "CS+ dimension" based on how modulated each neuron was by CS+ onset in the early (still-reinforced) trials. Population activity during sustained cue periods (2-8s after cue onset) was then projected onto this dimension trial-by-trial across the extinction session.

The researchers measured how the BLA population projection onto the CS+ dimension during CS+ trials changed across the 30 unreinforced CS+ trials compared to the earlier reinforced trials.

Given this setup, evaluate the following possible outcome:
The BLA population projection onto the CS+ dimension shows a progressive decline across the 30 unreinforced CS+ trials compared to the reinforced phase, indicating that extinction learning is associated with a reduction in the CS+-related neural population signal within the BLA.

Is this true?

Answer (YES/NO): YES